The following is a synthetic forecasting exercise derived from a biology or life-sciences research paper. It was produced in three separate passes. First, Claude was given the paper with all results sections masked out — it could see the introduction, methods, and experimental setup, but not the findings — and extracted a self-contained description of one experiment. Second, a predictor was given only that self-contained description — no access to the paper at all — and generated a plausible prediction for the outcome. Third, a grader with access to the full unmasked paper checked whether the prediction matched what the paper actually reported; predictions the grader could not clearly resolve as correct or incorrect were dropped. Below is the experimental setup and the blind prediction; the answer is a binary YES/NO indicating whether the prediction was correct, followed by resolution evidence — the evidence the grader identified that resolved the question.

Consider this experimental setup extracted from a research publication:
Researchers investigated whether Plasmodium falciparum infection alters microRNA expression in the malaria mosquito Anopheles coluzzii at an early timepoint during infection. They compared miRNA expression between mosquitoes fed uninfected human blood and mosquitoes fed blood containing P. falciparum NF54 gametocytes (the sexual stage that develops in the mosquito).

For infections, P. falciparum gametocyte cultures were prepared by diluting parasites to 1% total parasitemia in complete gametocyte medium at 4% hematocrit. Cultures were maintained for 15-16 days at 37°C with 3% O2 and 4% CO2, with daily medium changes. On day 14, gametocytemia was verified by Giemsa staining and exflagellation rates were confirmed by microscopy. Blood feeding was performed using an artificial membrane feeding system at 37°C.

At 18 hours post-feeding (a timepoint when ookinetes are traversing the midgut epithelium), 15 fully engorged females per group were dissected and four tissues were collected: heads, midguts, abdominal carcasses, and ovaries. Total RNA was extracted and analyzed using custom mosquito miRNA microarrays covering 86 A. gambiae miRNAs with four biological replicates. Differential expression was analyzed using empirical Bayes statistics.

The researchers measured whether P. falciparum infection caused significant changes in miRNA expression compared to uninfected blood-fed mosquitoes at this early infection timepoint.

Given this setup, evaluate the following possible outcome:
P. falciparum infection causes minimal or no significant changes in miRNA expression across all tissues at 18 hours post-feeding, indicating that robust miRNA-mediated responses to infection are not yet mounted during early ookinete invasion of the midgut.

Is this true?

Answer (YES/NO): YES